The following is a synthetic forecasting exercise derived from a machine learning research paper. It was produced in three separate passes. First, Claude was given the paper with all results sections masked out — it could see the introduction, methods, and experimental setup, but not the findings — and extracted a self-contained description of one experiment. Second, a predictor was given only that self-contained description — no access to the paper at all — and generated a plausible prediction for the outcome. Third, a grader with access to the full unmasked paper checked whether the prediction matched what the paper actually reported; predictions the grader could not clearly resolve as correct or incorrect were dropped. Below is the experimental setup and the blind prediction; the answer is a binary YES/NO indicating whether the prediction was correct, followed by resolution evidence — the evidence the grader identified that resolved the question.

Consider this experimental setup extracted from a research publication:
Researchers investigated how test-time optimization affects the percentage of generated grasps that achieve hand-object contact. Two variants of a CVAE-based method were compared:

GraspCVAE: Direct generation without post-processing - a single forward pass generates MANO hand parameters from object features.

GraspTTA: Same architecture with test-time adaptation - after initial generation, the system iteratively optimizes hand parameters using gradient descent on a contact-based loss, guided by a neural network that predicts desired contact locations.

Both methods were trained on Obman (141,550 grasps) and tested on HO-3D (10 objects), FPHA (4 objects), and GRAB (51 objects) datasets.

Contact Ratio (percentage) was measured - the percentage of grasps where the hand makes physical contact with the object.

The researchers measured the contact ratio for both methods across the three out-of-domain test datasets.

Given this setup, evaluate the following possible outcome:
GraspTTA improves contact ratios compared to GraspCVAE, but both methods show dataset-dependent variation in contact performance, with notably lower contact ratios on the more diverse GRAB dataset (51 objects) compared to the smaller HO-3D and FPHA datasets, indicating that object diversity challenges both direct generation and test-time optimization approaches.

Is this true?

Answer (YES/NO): NO